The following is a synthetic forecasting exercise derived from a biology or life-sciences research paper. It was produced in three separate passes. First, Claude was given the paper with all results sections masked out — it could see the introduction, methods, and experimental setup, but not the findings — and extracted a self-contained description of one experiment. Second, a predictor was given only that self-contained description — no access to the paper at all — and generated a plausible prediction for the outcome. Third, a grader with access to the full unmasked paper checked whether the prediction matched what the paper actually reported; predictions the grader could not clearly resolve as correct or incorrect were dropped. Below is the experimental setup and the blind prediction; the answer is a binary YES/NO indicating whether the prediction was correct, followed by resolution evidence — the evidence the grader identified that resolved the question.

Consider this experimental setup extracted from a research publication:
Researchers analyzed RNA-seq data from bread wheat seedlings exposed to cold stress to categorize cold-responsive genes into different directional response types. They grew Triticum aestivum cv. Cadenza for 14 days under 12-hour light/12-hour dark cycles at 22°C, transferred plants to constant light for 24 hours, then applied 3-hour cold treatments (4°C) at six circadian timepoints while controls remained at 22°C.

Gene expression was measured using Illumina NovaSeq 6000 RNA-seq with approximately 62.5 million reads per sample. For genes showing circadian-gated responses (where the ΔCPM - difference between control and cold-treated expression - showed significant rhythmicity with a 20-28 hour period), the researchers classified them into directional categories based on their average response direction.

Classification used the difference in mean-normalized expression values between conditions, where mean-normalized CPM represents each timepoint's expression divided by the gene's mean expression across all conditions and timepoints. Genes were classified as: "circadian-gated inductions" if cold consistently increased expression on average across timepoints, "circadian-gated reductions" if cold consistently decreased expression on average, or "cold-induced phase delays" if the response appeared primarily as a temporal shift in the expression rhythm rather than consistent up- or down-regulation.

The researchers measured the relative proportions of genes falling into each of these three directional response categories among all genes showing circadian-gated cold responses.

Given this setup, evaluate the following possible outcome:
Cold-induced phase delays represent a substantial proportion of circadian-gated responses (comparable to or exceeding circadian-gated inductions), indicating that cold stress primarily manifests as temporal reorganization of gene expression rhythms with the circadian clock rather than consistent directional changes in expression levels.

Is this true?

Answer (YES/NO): YES